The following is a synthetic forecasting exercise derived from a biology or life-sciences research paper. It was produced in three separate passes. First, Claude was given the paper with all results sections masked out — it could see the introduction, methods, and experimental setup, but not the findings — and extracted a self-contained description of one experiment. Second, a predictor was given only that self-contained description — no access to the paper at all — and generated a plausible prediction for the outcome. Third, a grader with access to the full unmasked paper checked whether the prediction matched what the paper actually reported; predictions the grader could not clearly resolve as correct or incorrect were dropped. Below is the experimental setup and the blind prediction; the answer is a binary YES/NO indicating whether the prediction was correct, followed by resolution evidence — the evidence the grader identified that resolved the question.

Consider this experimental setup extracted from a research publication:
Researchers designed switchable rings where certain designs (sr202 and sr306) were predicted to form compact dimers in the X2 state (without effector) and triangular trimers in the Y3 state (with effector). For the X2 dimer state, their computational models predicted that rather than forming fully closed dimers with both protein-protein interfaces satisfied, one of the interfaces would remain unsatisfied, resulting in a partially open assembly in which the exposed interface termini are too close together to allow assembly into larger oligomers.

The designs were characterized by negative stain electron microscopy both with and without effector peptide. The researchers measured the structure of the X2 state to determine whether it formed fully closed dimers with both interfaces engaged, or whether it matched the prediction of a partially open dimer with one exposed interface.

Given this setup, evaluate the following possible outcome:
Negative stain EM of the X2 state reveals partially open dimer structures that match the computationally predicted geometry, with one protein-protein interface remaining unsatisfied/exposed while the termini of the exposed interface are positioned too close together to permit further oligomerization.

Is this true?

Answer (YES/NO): YES